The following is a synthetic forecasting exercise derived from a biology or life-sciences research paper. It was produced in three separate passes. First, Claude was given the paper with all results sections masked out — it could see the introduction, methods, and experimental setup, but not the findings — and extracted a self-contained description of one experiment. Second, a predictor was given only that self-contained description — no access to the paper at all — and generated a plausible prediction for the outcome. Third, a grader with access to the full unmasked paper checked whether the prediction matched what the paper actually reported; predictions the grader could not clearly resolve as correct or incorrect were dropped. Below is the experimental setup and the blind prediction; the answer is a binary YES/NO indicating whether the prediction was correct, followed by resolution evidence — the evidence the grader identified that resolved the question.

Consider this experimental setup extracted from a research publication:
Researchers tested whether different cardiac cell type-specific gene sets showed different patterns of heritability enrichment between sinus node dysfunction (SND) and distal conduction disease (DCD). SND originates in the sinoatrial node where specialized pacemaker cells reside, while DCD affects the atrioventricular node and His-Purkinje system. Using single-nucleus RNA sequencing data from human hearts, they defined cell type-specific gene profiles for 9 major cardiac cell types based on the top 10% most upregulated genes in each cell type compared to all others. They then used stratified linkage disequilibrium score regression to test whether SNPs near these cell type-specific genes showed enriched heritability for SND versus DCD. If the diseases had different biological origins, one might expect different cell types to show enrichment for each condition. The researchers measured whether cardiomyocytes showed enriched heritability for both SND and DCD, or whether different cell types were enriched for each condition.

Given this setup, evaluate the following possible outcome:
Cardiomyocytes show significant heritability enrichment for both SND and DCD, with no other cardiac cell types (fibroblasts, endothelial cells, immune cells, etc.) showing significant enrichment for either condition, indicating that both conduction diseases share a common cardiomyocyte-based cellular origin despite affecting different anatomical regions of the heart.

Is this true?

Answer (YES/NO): NO